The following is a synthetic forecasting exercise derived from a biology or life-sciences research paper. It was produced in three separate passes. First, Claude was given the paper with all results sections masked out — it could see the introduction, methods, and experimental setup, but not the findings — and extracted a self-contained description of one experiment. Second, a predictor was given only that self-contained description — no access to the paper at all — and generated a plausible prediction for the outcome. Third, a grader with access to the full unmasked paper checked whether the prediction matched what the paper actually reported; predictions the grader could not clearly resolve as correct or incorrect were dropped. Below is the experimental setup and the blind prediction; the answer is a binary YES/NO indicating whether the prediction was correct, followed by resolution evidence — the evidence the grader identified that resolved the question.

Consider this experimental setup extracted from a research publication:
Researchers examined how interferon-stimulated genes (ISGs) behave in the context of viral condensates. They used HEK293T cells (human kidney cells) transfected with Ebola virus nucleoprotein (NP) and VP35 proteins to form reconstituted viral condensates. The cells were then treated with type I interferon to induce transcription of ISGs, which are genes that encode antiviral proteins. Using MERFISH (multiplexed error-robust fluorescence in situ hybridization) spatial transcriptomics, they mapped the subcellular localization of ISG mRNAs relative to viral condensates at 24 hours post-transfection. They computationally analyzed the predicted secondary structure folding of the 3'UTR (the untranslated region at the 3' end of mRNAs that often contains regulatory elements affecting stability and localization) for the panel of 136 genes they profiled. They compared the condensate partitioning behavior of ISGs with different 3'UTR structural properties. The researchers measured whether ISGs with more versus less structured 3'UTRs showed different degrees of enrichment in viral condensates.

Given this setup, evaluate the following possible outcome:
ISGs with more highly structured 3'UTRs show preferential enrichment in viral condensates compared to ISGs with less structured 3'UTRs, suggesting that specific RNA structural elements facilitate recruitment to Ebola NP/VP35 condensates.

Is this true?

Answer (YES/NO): YES